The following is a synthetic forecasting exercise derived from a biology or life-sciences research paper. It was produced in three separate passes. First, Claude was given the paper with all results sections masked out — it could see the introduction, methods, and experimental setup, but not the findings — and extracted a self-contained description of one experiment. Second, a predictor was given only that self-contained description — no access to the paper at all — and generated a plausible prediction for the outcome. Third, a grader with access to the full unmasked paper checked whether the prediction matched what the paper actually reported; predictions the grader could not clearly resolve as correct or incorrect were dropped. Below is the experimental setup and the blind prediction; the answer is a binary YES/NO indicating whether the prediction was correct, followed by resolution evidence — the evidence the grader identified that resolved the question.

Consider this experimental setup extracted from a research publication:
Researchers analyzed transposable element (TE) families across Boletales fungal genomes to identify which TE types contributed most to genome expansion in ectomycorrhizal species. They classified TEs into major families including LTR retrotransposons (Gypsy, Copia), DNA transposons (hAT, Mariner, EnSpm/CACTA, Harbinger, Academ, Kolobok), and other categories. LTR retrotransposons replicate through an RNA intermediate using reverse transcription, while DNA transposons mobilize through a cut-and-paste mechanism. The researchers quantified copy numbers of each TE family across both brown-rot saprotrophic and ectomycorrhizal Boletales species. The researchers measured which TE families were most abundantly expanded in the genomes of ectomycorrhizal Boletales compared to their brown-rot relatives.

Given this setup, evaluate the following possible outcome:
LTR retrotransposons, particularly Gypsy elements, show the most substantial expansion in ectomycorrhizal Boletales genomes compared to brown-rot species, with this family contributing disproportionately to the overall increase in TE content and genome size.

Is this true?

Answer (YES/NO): NO